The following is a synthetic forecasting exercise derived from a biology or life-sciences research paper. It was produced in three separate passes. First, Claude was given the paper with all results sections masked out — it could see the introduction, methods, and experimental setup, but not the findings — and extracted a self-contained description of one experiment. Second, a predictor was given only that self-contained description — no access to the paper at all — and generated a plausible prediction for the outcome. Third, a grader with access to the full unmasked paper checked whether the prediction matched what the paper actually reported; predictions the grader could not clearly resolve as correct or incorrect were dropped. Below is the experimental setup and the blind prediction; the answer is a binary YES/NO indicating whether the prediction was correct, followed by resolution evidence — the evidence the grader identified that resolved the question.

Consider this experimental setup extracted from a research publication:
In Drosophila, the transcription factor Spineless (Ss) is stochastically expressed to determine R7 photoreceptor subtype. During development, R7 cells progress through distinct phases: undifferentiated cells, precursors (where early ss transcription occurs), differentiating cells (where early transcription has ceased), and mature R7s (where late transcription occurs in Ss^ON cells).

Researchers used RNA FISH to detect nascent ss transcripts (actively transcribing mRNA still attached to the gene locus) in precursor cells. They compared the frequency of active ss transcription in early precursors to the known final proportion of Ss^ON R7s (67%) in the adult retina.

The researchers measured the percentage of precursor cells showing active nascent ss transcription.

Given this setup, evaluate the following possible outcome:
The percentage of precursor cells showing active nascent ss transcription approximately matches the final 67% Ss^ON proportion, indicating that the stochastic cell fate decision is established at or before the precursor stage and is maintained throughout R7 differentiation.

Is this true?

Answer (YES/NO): NO